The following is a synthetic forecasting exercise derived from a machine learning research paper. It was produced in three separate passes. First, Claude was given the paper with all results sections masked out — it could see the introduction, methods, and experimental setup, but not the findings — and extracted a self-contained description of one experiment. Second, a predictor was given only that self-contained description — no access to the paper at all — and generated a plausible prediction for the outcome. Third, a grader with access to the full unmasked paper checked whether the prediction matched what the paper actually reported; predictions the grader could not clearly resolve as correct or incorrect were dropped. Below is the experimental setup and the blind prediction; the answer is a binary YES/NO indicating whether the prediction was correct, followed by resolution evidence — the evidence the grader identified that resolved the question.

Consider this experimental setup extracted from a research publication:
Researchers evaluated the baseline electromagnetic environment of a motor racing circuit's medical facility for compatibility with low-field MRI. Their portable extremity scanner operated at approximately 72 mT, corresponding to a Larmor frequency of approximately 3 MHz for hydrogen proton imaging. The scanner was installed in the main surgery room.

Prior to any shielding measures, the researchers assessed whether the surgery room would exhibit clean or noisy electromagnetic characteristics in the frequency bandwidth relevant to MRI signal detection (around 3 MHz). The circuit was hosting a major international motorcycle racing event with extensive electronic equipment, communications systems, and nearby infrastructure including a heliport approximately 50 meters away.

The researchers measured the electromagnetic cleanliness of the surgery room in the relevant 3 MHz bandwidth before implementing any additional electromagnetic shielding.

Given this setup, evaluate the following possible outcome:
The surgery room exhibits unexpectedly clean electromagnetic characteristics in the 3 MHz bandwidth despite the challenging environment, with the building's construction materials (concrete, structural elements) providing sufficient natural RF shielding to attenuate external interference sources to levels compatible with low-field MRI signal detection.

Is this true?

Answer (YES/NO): NO